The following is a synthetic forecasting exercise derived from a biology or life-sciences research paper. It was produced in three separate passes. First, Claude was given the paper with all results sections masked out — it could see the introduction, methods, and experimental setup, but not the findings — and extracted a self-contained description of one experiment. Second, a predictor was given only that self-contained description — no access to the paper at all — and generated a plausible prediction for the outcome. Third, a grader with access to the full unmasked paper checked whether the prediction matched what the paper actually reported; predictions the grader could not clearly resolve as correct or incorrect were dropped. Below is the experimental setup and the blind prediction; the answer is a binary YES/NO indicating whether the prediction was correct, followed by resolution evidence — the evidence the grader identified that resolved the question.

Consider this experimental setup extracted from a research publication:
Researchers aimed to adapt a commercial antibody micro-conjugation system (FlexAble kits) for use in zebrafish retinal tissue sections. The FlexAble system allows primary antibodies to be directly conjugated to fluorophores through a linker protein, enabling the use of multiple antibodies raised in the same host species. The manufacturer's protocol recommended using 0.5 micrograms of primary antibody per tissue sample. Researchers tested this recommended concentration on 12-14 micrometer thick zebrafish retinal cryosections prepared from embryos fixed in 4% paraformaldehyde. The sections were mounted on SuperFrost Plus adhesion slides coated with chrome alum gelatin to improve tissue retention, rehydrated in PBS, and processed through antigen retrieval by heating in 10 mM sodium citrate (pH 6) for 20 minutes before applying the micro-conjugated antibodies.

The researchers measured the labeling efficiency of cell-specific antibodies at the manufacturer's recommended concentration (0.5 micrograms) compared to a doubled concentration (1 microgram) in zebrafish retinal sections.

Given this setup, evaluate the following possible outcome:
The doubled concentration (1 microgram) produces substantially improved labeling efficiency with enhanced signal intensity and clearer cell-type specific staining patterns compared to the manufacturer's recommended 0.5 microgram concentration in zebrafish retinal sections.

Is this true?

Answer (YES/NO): YES